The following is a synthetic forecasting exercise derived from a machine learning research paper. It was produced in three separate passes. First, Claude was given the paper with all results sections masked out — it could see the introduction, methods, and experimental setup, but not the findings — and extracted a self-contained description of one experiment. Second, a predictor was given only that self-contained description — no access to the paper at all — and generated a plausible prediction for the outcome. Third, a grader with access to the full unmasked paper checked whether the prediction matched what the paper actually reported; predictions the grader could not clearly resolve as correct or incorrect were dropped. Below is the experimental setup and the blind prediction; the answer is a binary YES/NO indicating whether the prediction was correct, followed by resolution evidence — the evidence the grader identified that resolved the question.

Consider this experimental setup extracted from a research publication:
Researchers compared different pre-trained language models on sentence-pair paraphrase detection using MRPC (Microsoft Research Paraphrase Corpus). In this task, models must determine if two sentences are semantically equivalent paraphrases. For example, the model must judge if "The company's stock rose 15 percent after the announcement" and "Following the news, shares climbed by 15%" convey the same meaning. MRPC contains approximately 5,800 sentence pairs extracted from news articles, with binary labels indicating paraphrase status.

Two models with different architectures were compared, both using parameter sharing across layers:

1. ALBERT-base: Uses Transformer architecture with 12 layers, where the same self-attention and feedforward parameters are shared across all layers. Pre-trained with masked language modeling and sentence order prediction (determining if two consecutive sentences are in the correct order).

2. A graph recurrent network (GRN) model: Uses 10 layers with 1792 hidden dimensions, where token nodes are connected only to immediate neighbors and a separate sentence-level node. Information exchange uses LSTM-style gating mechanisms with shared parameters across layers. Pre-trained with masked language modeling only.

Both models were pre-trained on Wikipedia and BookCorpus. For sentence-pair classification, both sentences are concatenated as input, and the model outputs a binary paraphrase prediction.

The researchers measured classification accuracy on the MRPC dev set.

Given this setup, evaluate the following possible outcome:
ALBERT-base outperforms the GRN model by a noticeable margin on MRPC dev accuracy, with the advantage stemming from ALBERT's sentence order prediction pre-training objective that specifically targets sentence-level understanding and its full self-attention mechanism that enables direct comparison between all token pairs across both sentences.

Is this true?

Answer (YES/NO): YES